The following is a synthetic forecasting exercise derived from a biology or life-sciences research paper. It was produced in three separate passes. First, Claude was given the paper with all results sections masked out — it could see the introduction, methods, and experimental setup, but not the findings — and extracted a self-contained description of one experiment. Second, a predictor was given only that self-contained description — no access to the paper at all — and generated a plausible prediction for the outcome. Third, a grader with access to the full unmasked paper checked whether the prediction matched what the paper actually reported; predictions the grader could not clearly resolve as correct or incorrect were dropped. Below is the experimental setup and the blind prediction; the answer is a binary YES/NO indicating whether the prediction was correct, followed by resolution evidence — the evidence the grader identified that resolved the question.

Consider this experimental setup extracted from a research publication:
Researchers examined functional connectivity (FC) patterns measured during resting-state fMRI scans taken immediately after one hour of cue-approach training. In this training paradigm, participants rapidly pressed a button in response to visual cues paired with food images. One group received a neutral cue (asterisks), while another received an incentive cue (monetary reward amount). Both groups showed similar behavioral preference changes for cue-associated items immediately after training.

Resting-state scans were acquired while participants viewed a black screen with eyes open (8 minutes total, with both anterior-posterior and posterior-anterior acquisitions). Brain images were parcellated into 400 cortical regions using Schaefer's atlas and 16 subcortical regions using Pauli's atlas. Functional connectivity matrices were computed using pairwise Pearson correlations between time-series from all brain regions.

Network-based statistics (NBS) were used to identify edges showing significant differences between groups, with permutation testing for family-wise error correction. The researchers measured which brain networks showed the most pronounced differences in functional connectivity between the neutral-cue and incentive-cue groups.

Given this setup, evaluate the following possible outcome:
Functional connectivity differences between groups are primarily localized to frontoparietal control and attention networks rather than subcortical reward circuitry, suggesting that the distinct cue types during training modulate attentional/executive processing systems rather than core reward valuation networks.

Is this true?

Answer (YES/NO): NO